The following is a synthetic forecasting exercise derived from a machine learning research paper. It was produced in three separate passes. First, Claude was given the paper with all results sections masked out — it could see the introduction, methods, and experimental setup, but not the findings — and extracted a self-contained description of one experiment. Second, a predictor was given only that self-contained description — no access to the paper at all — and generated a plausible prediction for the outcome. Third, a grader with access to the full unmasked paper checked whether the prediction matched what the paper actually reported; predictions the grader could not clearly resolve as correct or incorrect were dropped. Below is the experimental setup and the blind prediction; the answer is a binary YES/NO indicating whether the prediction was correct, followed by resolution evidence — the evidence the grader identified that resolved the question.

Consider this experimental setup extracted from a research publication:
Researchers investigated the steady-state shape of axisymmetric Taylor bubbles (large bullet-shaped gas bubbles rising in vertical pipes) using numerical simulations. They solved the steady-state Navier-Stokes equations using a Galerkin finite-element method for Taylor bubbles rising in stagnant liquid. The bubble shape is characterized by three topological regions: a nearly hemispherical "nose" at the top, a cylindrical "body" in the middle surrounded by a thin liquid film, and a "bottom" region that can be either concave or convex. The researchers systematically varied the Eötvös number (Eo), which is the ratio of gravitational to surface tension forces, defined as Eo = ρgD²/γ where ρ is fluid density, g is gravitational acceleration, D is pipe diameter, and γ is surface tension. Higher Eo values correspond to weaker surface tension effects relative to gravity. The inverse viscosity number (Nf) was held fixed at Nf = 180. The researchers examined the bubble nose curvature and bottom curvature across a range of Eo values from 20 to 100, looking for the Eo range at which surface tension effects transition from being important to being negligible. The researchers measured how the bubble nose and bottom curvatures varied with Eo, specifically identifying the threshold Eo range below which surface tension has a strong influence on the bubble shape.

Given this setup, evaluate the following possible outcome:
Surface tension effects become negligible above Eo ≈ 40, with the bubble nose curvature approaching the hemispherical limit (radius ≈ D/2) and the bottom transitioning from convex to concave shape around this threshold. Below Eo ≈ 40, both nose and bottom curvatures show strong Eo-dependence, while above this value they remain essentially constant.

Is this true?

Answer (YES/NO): NO